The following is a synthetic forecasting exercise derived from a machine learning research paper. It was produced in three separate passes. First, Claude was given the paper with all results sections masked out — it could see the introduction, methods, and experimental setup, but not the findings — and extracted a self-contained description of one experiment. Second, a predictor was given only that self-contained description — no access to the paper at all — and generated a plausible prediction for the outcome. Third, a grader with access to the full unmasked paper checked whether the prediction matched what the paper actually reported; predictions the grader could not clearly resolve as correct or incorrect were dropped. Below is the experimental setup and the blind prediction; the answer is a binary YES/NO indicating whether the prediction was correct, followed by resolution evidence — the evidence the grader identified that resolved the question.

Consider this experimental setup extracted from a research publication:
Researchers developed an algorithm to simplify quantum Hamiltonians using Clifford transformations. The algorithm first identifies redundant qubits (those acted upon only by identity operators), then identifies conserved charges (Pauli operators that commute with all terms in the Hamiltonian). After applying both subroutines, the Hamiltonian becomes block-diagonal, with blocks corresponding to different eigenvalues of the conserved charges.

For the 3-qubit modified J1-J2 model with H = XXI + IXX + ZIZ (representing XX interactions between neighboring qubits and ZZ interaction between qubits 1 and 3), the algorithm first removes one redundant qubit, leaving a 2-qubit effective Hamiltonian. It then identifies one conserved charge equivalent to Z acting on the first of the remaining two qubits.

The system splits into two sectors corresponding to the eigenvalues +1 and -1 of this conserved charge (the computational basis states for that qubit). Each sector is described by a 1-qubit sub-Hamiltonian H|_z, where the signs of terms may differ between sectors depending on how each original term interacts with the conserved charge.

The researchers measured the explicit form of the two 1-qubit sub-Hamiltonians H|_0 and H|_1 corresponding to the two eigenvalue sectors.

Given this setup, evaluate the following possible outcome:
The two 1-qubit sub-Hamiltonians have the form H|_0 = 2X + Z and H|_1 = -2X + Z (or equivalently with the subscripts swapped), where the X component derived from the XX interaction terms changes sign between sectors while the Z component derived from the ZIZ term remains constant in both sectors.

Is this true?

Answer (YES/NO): NO